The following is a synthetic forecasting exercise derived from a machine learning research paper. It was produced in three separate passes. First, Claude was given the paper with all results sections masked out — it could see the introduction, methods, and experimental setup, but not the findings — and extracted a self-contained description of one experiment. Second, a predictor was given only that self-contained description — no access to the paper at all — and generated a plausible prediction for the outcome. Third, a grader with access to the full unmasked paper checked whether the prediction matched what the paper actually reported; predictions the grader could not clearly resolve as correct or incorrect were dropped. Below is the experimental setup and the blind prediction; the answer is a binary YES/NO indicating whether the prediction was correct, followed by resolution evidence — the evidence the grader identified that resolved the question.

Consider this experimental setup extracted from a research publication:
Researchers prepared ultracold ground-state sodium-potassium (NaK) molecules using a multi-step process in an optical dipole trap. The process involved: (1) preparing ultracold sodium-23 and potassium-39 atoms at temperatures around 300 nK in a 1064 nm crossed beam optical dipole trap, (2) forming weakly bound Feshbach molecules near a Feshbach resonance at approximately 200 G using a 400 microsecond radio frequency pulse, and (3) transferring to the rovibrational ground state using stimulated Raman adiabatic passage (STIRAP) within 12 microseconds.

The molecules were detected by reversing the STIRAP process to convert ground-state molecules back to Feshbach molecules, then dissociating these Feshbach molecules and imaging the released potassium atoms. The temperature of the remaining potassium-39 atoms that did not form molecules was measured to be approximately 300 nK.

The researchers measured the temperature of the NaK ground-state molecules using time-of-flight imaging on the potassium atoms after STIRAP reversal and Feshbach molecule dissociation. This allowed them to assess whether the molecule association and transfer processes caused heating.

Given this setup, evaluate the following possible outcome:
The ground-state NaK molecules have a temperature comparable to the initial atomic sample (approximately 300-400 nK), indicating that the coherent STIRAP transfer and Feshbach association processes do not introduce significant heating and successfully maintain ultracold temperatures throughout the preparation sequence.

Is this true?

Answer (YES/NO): YES